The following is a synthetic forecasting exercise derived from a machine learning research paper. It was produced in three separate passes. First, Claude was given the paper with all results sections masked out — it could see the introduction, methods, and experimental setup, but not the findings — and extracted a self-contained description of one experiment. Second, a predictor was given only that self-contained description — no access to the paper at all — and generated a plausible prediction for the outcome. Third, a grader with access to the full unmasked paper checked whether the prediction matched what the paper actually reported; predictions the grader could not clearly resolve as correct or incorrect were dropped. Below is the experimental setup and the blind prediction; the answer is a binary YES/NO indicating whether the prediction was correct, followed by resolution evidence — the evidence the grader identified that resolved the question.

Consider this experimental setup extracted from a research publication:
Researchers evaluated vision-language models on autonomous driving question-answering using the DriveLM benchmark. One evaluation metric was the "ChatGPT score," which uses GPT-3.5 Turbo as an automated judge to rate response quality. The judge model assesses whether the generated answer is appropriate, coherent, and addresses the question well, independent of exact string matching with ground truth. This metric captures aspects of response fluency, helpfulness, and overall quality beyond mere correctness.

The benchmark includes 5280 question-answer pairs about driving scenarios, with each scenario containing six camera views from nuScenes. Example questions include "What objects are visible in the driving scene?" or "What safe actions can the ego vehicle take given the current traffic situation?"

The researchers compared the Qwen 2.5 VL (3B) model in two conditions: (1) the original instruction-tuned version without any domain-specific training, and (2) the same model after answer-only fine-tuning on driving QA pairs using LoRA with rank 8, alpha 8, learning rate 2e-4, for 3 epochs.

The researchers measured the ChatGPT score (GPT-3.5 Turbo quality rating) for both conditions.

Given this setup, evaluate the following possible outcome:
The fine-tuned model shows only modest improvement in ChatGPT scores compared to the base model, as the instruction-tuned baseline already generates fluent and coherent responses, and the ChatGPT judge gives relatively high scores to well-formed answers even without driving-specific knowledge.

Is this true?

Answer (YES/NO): NO